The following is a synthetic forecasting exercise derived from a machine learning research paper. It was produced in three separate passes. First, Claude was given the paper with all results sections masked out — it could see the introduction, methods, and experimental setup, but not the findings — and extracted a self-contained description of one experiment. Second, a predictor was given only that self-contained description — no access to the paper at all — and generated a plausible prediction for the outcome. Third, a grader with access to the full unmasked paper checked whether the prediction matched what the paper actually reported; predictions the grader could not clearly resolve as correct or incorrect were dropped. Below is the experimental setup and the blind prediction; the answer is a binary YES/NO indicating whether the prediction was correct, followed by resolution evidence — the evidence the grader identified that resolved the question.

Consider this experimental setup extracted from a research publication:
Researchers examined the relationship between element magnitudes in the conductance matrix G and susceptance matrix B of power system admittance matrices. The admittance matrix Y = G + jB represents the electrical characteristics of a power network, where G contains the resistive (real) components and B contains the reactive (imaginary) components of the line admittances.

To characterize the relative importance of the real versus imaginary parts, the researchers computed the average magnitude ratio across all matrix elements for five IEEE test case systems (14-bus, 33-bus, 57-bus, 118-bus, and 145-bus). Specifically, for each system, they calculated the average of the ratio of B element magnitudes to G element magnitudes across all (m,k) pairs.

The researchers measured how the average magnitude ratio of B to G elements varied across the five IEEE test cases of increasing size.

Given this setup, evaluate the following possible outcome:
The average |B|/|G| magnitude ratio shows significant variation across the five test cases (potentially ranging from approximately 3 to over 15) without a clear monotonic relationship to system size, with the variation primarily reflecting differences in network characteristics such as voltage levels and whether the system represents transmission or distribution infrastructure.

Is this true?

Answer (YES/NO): NO